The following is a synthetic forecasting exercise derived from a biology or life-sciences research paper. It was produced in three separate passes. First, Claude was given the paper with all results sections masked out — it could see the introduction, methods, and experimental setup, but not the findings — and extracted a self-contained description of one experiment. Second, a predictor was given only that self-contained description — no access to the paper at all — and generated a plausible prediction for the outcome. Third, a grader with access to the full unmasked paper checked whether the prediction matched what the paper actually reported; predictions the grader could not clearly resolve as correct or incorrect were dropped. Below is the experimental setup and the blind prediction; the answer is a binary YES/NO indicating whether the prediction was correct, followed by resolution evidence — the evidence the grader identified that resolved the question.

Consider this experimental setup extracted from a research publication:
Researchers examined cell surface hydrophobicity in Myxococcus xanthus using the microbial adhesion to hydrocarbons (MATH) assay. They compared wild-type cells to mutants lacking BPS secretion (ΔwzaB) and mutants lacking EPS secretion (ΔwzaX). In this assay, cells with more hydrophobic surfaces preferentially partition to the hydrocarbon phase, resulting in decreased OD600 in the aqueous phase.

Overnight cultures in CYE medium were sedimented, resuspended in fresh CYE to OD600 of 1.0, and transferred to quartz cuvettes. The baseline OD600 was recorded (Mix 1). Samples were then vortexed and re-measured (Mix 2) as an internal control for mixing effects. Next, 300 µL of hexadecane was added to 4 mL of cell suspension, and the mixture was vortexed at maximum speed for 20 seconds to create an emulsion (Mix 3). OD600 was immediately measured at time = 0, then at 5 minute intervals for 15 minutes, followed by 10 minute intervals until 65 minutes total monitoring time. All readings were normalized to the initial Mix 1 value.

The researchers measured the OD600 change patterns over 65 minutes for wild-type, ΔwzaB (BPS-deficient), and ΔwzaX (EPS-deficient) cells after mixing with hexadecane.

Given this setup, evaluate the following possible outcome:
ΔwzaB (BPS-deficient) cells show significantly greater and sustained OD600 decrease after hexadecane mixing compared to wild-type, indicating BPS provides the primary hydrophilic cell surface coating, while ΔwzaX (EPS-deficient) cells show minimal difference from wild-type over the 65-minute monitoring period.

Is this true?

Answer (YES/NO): NO